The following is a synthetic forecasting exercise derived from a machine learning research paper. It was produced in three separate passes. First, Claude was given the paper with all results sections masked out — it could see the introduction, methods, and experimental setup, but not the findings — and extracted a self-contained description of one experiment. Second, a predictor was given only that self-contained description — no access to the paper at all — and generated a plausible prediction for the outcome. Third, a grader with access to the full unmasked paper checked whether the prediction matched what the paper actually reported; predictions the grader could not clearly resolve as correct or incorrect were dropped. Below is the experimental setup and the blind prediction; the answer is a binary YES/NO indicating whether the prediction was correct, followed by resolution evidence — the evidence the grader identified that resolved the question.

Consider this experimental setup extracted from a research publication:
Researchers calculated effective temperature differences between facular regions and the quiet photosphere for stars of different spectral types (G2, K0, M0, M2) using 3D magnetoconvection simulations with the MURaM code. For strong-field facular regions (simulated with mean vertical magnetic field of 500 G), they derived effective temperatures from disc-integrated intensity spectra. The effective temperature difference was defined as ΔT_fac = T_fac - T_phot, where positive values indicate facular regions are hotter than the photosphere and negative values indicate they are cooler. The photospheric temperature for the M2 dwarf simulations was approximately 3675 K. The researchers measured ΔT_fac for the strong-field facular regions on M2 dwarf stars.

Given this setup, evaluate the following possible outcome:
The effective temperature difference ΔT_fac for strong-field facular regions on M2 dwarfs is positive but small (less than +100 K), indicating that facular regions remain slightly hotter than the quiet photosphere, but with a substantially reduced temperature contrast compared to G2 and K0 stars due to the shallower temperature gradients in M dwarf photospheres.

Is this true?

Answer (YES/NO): NO